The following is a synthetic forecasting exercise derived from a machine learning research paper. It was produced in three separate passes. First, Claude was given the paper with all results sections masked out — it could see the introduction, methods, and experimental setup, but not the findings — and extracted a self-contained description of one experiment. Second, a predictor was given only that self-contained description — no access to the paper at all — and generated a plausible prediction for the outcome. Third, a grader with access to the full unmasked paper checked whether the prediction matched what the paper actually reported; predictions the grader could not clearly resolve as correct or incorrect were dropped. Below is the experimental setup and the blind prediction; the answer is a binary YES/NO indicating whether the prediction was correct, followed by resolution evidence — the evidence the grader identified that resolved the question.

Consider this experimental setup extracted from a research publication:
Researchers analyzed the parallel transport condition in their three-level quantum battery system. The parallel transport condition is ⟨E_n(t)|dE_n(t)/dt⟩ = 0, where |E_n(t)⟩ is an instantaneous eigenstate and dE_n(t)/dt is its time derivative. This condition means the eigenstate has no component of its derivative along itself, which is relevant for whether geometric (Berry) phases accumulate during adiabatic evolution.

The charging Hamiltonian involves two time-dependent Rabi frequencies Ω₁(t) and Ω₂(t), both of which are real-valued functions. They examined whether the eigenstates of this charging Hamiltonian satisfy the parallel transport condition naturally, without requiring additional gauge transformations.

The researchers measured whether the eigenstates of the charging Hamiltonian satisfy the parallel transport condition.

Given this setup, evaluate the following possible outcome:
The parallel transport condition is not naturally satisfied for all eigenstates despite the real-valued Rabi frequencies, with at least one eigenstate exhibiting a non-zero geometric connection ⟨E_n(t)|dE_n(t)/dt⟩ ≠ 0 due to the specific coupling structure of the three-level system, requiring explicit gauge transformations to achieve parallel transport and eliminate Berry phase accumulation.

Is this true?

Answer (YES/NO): NO